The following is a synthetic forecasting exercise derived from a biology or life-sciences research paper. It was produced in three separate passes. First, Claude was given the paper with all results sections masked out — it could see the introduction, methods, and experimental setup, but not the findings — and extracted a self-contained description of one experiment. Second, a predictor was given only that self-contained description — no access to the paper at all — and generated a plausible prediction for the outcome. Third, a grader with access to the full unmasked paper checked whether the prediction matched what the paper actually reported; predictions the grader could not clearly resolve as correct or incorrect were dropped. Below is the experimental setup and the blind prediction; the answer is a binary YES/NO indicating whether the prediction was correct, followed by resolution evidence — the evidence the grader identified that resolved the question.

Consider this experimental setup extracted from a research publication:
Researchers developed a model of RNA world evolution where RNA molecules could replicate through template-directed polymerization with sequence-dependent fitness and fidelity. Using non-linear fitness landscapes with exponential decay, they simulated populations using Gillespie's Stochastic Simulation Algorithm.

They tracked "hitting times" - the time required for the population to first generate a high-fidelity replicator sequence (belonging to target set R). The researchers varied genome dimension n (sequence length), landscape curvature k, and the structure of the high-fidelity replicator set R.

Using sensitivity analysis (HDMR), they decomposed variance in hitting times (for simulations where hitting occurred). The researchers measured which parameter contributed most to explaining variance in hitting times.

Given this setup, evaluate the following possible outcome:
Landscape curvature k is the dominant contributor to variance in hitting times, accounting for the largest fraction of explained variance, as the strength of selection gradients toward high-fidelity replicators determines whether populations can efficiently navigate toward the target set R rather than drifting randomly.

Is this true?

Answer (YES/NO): NO